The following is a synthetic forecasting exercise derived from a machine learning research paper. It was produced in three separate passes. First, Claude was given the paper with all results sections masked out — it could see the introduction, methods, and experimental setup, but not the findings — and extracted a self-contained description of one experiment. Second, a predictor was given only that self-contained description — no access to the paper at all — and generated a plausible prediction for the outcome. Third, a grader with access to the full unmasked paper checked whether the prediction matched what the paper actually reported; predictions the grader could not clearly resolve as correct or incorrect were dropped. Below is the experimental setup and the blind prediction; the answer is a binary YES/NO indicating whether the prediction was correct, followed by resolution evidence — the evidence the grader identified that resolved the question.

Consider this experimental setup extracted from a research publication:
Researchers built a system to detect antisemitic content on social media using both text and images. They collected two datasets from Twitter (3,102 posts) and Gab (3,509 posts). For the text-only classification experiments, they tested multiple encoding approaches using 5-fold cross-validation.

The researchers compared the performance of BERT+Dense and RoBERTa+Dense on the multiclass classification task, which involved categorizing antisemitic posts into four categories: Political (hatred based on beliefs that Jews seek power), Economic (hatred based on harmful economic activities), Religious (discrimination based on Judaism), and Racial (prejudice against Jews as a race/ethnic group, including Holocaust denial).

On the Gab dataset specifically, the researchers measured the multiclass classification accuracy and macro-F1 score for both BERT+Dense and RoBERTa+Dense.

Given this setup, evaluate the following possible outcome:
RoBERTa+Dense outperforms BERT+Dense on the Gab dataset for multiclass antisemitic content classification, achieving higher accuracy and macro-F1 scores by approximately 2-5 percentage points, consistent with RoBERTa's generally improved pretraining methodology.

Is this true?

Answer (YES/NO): NO